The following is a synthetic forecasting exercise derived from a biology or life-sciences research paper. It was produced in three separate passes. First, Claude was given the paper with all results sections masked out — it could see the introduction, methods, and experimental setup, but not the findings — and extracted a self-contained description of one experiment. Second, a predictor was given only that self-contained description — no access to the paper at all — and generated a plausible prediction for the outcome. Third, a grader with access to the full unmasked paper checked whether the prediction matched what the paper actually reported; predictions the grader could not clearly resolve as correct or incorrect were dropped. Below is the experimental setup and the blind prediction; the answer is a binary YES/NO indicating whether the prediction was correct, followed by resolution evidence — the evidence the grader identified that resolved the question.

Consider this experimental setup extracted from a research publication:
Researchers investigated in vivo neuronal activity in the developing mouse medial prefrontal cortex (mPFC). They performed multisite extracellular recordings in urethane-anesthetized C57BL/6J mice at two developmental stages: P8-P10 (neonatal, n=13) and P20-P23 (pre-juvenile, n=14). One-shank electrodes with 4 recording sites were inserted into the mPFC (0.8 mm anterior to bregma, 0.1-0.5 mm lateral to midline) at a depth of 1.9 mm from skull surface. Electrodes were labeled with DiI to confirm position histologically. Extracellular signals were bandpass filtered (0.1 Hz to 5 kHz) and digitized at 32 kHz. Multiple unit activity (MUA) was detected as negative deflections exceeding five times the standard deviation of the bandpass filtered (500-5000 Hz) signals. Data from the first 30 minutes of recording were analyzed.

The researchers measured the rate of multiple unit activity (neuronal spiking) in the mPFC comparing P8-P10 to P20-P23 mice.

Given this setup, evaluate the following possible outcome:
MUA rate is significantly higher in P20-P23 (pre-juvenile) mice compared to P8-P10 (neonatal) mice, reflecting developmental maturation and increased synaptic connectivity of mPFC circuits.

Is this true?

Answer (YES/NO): YES